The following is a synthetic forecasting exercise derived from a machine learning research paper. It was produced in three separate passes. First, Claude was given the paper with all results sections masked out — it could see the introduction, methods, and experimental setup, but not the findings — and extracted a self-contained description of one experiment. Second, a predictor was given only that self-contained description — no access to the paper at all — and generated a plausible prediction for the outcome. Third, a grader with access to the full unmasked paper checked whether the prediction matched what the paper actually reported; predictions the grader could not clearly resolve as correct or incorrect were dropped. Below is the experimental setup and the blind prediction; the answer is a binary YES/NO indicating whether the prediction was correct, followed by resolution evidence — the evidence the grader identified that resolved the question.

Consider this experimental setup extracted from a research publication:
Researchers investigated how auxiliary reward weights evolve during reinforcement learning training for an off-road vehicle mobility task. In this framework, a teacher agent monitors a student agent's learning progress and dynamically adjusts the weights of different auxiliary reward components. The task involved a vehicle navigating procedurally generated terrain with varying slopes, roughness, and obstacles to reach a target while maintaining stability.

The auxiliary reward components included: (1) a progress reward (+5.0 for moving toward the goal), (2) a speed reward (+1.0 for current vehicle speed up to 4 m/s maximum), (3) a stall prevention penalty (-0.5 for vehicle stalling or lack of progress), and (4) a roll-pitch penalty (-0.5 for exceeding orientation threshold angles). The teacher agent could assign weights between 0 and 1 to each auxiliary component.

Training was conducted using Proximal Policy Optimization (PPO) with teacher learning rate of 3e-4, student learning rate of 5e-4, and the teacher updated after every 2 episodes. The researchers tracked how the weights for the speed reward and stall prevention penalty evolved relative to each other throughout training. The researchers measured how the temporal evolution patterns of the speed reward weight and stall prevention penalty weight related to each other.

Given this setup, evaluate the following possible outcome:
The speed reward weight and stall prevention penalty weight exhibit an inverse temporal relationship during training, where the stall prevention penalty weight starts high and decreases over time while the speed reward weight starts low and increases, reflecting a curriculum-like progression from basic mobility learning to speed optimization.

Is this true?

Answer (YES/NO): NO